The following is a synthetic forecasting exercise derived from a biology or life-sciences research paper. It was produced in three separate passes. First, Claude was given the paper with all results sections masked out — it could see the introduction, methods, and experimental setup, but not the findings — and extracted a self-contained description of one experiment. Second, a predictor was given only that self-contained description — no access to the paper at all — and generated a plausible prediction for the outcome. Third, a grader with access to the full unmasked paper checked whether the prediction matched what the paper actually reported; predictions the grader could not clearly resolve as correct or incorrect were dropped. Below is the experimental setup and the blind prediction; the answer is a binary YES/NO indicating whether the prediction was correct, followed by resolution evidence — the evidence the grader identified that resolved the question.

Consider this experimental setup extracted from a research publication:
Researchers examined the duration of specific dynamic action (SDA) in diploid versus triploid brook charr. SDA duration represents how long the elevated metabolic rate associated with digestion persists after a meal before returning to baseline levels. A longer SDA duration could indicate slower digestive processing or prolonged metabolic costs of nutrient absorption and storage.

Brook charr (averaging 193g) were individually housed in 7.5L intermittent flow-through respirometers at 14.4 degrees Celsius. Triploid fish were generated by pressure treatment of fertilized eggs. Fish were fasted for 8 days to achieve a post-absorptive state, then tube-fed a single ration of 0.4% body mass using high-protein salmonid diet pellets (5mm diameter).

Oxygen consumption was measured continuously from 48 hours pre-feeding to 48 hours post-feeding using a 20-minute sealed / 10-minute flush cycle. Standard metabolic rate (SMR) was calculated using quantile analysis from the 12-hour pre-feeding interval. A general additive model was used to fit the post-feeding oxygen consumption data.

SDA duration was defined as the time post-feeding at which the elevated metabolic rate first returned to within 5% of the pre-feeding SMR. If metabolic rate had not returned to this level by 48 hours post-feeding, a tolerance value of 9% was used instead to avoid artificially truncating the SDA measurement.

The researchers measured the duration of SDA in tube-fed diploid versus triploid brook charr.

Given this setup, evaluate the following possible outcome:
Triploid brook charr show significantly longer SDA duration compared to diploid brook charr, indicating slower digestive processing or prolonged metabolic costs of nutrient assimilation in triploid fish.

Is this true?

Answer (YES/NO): NO